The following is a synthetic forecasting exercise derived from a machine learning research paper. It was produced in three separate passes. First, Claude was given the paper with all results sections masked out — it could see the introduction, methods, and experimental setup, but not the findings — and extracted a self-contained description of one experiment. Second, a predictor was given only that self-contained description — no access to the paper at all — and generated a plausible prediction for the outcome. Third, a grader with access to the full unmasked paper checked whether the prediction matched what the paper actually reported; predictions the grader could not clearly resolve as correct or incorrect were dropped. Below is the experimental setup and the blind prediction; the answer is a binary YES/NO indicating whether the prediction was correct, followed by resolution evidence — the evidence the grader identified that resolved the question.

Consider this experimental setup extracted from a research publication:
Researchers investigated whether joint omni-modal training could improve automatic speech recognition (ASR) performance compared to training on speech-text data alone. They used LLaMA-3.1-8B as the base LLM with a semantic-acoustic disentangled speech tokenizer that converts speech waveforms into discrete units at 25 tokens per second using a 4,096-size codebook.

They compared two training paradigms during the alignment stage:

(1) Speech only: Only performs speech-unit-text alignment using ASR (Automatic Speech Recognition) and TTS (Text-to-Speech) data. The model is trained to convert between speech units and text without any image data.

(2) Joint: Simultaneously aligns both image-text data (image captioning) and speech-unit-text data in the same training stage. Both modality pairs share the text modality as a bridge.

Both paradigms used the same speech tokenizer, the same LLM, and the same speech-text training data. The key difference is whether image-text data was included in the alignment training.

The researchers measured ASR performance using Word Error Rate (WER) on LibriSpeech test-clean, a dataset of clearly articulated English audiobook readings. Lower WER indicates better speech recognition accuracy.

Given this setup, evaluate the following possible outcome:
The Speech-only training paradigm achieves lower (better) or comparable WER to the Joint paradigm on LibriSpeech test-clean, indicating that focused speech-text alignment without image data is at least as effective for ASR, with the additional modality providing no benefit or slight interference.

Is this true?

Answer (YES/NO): NO